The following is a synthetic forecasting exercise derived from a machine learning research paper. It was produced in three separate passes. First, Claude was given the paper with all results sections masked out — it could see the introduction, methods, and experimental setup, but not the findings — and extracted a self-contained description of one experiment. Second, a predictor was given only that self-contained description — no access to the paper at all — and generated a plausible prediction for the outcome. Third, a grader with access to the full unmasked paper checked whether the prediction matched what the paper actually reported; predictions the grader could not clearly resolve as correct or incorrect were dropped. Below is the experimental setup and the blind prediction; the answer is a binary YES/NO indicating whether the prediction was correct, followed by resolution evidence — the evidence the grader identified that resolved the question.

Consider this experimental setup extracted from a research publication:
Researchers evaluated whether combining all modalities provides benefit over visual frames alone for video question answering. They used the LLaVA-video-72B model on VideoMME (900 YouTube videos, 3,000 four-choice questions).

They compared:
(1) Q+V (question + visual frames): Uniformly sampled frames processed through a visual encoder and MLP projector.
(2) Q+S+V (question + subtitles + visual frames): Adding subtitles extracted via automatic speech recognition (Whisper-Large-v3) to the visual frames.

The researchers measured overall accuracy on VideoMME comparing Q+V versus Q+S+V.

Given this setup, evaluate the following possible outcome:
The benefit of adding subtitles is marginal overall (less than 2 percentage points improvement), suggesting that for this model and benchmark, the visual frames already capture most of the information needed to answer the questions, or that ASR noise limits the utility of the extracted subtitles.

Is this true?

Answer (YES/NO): NO